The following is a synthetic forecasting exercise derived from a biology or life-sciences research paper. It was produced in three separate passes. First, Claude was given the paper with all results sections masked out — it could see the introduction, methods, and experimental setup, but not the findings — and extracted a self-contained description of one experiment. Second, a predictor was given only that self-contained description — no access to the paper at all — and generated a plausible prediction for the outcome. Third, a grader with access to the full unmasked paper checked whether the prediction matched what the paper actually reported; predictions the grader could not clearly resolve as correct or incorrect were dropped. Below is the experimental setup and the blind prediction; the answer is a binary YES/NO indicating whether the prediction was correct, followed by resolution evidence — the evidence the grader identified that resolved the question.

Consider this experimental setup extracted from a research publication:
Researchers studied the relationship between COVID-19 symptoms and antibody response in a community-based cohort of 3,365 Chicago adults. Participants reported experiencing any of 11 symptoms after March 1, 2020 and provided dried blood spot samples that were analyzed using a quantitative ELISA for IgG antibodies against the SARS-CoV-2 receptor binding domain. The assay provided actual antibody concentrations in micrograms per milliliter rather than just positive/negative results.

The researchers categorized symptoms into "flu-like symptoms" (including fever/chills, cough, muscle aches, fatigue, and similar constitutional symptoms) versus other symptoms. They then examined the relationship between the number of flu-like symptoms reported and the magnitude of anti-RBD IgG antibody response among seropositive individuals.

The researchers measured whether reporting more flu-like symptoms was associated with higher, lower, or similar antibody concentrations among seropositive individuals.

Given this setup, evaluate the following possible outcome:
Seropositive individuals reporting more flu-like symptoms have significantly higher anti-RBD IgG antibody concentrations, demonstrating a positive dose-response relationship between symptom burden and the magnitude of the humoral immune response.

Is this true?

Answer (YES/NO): YES